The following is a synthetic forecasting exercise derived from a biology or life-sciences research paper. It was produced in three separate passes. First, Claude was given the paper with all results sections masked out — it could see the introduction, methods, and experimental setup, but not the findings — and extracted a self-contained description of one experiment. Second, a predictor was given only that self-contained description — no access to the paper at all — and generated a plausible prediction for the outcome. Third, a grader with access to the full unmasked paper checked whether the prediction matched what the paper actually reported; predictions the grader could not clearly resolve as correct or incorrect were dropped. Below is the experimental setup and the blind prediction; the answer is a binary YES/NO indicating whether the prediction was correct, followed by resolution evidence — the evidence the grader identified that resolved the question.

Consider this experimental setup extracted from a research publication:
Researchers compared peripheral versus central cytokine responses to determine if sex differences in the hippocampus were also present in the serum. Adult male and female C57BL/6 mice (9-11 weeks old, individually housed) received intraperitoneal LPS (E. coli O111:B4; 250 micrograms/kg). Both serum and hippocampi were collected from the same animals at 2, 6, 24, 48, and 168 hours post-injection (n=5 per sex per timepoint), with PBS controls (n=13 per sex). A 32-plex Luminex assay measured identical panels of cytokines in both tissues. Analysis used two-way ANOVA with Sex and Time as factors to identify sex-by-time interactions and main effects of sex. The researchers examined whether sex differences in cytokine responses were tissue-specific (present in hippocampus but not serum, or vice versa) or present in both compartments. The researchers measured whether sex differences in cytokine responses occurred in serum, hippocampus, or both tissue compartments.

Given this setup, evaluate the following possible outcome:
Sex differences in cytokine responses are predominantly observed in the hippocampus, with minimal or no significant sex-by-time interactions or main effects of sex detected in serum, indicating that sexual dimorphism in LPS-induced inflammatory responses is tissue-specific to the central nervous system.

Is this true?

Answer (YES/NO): NO